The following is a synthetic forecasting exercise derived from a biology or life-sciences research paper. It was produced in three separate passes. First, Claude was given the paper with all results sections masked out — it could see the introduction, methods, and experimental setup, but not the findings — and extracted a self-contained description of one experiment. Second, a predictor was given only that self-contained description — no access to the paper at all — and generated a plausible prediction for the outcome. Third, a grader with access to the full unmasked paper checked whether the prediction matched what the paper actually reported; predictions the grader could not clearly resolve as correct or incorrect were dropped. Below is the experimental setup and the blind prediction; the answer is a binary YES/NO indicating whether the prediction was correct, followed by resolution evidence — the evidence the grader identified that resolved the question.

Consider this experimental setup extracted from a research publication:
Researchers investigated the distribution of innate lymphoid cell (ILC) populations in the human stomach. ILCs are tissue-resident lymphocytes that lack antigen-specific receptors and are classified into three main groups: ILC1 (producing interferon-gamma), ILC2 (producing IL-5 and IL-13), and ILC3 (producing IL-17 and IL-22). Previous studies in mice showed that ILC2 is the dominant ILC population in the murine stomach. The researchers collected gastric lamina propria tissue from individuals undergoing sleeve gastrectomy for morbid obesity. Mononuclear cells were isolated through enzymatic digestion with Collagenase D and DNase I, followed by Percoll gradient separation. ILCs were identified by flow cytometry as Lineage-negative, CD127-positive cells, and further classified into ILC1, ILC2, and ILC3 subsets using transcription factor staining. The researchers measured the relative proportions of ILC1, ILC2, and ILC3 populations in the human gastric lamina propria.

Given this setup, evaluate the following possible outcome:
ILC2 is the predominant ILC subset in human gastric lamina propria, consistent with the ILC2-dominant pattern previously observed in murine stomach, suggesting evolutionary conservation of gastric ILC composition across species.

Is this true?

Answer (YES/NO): NO